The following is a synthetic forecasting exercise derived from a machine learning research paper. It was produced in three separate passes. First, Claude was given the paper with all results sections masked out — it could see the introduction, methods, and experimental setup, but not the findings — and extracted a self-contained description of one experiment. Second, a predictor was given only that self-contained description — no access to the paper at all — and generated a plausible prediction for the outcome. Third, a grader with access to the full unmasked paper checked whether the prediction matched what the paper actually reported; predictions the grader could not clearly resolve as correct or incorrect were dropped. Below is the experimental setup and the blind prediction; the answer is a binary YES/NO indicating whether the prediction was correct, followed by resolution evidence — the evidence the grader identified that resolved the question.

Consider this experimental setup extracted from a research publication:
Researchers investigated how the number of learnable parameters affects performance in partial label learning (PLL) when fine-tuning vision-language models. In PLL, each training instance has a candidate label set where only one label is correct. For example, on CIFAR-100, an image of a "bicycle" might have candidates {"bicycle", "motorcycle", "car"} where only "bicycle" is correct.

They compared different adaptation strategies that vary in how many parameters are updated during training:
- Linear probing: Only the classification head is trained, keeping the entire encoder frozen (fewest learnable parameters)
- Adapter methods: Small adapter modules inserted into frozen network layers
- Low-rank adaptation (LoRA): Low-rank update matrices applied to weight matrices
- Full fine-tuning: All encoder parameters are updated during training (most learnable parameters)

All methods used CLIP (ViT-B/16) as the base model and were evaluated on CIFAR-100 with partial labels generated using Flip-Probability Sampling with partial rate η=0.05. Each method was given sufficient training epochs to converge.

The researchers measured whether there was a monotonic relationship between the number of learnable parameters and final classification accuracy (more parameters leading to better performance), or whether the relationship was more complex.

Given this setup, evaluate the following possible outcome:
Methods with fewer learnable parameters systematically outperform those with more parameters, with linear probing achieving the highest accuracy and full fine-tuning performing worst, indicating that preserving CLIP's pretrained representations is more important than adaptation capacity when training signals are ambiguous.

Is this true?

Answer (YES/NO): NO